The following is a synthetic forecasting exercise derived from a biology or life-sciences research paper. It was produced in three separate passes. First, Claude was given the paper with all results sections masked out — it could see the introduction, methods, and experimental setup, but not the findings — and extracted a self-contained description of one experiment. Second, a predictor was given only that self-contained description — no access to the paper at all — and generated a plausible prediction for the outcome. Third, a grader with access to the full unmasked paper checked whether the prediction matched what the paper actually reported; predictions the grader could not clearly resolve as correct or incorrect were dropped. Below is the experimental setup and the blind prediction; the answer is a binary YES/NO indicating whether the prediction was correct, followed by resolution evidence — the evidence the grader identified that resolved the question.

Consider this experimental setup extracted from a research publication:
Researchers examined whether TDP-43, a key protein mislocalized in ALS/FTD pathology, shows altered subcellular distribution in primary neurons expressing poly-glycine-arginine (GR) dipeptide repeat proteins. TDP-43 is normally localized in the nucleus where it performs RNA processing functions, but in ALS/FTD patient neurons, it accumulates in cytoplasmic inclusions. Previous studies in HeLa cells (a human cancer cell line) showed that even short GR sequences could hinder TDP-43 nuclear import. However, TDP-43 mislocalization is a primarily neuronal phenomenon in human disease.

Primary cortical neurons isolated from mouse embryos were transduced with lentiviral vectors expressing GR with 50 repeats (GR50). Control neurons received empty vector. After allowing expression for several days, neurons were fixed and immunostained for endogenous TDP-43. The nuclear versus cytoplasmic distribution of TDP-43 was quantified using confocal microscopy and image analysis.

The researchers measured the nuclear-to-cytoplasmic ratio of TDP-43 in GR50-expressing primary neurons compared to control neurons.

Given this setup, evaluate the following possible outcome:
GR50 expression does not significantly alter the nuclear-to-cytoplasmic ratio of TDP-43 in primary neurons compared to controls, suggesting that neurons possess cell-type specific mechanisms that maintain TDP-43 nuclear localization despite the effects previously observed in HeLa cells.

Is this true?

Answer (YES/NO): NO